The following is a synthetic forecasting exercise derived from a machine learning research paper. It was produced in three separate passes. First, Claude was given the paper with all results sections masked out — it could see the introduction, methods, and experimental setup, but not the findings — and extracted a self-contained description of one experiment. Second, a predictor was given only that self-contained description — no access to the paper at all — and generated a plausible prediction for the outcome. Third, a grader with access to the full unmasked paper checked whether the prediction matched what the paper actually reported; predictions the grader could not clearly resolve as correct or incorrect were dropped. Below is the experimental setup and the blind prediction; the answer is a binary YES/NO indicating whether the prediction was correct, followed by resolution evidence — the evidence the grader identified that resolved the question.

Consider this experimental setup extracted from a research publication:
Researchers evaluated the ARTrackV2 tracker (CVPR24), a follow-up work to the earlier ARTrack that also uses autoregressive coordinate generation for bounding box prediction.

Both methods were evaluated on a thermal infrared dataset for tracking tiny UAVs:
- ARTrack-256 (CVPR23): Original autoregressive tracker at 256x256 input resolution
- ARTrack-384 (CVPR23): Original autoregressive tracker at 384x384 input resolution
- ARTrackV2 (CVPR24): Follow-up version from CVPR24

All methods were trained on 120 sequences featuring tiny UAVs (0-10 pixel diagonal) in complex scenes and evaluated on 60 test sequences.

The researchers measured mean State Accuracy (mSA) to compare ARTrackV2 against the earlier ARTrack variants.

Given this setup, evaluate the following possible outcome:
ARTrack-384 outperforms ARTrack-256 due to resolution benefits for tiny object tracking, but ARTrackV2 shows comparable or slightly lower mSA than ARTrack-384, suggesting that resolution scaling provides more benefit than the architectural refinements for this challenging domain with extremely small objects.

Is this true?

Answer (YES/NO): NO